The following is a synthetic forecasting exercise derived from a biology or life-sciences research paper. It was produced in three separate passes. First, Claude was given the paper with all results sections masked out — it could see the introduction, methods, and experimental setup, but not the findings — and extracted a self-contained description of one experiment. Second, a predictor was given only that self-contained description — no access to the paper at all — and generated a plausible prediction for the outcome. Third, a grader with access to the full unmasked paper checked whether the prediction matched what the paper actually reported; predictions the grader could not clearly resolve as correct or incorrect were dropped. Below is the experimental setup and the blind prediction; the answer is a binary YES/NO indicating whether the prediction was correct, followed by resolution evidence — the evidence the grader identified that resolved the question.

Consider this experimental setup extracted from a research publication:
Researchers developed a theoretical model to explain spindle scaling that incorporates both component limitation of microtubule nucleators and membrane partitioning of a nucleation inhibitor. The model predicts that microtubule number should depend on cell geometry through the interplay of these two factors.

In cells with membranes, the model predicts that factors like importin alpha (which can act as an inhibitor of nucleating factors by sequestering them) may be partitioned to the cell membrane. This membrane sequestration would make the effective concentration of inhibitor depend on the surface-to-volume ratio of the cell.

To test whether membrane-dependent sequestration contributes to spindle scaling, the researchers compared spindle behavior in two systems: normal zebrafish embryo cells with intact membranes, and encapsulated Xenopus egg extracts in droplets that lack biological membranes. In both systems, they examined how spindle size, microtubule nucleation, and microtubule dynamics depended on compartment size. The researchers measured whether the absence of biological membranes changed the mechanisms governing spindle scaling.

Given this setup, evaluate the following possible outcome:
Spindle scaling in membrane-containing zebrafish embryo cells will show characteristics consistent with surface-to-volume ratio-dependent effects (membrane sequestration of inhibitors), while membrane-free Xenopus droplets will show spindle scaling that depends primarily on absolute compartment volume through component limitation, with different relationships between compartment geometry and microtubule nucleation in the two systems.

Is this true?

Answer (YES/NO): YES